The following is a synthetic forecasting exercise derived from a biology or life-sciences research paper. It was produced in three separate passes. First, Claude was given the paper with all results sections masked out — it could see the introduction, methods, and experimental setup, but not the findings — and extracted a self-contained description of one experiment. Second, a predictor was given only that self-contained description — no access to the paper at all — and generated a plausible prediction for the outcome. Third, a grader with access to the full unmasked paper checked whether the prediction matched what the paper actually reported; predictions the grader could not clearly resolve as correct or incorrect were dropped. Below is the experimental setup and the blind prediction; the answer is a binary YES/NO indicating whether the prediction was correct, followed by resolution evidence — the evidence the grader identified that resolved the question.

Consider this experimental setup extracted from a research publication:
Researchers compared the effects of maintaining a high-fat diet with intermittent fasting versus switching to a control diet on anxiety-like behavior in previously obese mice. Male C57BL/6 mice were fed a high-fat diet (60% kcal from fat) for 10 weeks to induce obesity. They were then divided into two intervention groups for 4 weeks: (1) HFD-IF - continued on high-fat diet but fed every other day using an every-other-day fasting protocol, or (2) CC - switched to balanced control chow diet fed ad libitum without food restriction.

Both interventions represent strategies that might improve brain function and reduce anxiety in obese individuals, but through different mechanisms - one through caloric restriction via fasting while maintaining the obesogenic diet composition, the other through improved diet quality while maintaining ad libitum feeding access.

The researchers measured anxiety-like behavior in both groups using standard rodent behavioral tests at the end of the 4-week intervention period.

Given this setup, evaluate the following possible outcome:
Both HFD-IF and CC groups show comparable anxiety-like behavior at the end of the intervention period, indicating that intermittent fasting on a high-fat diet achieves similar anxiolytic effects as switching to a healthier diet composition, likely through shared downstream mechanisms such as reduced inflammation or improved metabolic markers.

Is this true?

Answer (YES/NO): NO